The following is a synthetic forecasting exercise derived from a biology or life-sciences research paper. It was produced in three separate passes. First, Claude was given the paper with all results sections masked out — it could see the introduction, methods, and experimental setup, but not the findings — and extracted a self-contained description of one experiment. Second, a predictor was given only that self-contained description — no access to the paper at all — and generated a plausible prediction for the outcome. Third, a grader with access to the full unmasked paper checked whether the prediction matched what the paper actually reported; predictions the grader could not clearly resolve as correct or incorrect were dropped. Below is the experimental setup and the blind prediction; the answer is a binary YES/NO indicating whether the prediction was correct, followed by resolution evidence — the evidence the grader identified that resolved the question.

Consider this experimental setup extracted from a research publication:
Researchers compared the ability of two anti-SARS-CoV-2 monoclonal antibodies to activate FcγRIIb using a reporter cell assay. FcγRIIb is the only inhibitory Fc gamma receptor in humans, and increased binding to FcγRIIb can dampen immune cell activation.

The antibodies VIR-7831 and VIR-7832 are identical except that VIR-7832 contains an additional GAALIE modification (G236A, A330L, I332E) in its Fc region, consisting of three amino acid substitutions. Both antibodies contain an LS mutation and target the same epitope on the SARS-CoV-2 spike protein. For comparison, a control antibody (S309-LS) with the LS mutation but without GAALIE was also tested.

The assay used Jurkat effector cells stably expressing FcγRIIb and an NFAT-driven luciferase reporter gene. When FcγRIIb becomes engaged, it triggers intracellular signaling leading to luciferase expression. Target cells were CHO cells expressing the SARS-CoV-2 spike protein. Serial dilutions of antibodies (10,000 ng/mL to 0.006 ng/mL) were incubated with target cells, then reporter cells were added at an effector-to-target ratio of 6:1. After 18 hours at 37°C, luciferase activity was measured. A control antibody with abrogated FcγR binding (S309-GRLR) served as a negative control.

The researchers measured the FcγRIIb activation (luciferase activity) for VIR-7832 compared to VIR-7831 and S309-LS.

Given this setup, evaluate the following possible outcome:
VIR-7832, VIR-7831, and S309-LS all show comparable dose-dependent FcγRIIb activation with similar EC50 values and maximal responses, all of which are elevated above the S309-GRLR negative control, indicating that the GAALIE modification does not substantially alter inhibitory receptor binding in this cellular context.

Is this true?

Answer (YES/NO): YES